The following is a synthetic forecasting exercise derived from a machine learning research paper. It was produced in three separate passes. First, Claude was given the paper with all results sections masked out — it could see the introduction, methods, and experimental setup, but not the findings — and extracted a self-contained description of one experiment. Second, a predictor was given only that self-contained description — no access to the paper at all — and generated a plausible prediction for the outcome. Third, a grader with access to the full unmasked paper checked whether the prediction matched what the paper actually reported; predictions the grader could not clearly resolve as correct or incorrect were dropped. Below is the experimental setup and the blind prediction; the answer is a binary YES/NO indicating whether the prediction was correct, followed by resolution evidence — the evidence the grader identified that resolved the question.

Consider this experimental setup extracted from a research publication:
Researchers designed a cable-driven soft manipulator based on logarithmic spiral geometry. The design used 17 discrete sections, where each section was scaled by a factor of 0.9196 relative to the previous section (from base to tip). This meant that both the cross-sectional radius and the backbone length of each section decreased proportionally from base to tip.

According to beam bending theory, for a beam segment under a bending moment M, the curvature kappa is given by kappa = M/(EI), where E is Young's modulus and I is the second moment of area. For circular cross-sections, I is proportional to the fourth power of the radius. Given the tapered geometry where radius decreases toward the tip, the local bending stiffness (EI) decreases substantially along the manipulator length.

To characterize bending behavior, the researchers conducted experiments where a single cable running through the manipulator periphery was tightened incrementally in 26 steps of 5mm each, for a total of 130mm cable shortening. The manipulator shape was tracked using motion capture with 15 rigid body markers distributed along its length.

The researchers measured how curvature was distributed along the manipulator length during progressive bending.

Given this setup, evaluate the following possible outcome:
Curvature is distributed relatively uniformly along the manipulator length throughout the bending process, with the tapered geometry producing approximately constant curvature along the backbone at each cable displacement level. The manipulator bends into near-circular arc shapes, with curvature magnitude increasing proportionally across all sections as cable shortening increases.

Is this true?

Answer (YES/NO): NO